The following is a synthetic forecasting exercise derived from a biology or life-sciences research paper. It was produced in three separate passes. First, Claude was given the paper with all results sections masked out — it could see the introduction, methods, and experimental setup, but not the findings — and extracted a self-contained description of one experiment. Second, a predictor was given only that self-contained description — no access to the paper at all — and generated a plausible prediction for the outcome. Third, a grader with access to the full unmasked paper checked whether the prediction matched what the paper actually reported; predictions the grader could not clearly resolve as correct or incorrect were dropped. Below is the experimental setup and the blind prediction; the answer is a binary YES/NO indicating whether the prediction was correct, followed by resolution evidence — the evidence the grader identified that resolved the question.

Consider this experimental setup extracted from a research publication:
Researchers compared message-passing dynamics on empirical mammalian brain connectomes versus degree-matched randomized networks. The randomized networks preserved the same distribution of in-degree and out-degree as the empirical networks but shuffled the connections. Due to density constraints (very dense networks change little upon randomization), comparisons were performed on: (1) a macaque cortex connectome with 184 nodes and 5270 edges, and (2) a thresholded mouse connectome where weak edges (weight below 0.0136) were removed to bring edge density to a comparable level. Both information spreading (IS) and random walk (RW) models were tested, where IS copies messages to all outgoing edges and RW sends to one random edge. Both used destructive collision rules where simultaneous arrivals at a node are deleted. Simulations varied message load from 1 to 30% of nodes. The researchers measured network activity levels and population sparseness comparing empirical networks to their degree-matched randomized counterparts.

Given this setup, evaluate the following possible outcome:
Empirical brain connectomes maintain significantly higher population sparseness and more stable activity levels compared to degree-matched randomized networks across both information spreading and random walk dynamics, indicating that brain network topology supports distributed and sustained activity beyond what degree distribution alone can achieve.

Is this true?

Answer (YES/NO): NO